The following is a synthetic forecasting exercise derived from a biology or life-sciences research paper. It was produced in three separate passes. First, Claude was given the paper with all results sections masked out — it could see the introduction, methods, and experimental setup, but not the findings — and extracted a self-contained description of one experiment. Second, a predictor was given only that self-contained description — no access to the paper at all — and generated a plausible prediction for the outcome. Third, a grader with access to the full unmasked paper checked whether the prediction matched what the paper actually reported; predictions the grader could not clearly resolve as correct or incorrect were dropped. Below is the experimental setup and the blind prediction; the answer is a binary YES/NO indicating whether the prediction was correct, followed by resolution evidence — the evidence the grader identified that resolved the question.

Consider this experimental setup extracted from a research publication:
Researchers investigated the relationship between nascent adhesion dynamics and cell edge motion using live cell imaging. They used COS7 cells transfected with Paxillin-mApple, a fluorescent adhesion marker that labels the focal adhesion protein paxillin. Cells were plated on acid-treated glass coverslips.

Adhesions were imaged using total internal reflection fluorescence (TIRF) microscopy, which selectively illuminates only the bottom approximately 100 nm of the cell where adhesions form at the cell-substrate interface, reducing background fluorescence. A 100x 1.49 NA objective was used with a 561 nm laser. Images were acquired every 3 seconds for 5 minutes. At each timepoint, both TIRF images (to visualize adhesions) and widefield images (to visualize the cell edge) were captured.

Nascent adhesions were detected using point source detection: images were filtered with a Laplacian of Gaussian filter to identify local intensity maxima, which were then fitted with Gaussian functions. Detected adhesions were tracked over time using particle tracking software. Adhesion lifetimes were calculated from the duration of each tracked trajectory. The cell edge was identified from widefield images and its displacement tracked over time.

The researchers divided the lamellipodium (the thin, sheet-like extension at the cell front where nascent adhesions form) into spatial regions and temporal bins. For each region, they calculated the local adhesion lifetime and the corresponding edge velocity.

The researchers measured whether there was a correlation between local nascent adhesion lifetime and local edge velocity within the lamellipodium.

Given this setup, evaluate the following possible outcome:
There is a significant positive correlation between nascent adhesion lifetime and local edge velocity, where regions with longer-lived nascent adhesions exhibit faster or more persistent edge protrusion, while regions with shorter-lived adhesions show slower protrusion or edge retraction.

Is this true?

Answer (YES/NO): NO